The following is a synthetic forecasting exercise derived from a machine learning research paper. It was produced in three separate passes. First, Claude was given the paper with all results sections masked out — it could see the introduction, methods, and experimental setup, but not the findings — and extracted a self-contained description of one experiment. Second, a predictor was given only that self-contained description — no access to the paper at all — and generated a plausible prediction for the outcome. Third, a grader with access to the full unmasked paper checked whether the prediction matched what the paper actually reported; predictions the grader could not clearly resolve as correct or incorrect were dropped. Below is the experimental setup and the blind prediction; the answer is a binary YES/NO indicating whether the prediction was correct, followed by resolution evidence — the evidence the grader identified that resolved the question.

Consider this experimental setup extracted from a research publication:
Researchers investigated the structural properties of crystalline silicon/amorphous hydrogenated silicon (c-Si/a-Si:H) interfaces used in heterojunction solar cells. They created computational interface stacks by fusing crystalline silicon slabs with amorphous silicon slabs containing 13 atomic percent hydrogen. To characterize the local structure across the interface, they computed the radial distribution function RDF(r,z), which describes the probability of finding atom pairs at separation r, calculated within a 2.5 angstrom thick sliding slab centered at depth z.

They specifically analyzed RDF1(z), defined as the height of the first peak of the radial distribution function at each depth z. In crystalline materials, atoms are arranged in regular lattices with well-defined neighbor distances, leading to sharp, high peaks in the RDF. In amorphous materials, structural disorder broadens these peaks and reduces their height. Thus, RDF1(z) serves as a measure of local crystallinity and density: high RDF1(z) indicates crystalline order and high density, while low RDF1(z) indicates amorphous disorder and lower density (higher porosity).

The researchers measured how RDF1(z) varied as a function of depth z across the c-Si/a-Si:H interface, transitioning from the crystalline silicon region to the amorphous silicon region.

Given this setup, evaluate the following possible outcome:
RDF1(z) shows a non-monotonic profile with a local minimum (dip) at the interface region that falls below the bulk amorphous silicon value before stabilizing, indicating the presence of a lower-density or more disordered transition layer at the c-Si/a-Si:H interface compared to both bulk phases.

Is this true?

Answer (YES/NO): NO